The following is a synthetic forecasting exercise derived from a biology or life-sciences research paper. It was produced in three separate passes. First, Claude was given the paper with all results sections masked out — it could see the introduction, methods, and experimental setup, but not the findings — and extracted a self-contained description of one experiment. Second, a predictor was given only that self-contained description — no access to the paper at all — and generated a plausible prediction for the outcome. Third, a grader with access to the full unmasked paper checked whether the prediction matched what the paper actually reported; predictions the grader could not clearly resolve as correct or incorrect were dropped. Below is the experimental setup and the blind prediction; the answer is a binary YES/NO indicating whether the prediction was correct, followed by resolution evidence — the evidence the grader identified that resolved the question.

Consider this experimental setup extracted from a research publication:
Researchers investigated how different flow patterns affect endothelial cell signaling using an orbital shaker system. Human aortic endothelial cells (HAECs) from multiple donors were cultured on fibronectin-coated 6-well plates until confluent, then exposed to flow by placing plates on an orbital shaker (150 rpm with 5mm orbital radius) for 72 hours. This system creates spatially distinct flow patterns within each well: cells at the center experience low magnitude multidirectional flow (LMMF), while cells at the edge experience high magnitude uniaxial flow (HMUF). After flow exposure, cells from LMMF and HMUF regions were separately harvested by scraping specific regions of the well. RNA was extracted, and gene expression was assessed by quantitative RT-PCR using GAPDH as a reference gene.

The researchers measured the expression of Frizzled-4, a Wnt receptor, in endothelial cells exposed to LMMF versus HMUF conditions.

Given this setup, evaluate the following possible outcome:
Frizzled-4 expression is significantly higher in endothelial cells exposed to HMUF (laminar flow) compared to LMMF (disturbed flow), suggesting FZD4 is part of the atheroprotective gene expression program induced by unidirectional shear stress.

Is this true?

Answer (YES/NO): YES